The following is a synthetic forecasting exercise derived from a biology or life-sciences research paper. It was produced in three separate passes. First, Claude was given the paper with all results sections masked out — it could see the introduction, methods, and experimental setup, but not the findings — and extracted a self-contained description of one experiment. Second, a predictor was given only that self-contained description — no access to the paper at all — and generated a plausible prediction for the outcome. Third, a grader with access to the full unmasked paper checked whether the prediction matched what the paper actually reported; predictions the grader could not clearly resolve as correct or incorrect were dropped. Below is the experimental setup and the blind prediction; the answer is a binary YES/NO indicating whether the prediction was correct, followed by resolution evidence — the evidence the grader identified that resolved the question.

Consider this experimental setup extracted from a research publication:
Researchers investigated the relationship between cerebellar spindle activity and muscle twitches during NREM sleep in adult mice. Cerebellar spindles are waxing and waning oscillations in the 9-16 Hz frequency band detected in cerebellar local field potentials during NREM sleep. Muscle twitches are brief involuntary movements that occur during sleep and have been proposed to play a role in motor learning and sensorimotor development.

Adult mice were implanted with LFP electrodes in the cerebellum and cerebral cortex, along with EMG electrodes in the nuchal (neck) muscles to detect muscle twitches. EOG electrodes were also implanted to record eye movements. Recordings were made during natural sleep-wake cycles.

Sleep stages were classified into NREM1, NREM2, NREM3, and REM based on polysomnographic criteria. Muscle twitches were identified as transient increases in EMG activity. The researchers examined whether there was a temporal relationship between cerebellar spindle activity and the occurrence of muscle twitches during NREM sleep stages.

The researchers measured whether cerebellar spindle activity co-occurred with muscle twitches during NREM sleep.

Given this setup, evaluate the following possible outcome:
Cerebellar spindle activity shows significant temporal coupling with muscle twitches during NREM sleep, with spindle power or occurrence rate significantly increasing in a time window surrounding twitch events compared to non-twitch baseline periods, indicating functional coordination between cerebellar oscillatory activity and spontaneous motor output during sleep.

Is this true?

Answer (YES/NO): YES